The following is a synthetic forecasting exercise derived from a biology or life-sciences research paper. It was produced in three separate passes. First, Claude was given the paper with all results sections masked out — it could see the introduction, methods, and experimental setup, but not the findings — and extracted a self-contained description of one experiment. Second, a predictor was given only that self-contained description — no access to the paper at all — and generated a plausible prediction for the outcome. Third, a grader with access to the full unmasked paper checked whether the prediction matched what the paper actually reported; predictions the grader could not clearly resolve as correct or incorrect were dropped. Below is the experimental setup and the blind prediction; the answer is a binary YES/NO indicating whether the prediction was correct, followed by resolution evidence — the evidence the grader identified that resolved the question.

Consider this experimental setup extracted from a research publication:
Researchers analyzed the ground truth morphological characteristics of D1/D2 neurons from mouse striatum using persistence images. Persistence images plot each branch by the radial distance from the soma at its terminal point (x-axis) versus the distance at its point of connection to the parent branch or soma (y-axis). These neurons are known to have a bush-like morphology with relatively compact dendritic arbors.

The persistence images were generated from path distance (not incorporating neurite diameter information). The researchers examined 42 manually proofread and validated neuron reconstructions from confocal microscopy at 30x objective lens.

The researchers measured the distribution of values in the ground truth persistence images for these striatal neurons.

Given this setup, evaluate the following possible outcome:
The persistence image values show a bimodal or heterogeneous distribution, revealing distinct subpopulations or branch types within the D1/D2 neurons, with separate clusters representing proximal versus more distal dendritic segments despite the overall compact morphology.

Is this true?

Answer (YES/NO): NO